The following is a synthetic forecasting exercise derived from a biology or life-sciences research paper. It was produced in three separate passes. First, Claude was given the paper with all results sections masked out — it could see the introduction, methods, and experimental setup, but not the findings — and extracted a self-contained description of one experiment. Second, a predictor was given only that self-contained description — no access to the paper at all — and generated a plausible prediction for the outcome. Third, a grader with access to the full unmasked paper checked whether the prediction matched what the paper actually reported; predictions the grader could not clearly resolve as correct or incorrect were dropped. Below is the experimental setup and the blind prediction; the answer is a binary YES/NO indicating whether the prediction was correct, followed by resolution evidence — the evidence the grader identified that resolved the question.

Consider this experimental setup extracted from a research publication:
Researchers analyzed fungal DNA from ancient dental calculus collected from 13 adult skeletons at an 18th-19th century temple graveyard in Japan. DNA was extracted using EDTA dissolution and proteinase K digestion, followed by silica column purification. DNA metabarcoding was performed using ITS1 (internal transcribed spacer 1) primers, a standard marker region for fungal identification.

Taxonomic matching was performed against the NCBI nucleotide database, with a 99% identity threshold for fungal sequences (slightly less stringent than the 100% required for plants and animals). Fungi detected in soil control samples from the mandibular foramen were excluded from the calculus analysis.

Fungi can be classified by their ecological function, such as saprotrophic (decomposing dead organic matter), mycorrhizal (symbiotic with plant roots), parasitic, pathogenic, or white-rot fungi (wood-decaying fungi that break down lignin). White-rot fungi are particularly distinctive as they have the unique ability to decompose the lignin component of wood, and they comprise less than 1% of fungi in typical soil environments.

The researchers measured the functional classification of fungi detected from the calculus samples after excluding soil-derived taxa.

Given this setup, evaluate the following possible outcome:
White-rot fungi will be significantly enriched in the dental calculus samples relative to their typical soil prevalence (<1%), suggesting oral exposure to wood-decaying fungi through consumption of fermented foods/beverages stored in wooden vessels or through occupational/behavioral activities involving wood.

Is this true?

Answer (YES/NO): YES